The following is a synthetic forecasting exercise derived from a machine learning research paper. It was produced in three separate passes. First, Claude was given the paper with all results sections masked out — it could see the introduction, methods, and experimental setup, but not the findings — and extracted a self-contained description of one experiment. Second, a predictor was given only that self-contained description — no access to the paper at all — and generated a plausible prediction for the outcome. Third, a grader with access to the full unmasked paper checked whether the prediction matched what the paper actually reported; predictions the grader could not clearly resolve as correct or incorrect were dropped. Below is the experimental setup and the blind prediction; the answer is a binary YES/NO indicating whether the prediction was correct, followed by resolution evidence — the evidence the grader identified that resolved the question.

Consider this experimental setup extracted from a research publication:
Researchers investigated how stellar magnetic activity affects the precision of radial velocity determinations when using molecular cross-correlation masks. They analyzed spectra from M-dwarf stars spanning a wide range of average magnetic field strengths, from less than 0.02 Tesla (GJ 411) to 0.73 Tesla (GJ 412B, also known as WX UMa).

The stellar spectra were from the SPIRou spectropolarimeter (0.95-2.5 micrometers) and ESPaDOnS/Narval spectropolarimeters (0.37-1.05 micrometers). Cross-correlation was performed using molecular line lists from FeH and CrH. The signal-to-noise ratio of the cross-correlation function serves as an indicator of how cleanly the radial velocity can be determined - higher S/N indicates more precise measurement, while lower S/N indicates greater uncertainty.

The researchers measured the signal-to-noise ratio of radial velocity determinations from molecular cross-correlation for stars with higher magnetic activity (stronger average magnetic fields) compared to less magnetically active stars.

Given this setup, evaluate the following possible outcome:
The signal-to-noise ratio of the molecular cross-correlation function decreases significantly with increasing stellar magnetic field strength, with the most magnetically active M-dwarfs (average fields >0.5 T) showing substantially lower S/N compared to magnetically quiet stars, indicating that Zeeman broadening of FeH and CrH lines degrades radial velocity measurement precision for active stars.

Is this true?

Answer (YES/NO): YES